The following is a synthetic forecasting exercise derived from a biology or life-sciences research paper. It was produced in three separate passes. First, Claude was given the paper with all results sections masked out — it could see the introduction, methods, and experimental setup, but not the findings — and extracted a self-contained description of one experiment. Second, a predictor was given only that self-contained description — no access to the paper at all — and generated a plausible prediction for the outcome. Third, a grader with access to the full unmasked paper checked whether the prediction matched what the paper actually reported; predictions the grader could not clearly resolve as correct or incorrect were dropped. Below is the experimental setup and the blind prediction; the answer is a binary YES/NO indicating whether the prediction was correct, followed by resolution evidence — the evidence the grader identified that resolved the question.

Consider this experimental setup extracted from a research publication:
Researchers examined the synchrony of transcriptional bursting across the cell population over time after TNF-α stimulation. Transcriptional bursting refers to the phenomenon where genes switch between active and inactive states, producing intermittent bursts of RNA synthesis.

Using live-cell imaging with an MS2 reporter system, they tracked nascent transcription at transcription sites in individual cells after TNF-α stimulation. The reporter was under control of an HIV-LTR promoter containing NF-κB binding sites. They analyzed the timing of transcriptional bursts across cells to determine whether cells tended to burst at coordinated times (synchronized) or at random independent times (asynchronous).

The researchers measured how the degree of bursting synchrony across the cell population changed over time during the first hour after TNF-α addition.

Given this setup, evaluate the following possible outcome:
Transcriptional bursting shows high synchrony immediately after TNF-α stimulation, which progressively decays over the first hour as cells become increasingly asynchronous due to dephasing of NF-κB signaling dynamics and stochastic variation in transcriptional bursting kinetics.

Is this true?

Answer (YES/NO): NO